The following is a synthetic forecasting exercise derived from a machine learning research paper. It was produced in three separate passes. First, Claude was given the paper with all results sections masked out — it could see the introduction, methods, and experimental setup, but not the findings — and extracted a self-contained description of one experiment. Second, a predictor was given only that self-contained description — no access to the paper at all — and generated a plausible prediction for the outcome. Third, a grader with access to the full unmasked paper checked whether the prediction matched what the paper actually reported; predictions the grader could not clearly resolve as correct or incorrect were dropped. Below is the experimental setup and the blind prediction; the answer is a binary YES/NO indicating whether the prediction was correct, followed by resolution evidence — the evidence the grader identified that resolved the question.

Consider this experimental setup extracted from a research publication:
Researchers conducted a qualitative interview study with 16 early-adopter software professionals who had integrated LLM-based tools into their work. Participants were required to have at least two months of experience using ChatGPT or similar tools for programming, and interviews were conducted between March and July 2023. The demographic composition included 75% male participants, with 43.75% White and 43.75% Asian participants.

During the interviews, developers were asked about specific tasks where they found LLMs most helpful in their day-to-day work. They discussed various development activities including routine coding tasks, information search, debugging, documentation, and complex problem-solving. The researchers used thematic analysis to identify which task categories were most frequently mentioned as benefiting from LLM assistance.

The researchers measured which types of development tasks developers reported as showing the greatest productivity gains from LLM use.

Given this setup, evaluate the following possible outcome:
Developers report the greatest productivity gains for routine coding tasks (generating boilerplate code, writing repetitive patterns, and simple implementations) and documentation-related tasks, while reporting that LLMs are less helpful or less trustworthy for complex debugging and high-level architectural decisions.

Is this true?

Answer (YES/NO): NO